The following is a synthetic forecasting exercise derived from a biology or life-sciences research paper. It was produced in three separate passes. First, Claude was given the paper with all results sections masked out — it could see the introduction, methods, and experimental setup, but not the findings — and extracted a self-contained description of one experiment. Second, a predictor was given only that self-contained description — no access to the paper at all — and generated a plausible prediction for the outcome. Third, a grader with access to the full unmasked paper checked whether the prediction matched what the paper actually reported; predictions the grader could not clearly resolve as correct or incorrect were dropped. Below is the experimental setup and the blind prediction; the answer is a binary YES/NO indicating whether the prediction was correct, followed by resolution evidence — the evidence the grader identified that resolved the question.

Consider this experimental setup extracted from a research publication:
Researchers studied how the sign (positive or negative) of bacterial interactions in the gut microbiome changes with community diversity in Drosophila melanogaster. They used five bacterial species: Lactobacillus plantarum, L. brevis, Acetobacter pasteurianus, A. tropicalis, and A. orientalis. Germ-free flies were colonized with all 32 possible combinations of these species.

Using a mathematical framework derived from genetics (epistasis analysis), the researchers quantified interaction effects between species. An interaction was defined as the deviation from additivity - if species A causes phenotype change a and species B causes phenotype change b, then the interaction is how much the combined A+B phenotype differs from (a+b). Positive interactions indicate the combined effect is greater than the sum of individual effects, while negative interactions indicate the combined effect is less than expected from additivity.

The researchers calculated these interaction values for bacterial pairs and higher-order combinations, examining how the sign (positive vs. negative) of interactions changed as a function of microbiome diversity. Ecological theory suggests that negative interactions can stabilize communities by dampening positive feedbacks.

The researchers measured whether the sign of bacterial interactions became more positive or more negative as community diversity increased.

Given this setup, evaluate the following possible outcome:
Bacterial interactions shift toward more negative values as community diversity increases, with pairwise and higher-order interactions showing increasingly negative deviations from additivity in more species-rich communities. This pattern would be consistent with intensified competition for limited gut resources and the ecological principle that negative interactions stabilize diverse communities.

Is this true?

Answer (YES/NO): YES